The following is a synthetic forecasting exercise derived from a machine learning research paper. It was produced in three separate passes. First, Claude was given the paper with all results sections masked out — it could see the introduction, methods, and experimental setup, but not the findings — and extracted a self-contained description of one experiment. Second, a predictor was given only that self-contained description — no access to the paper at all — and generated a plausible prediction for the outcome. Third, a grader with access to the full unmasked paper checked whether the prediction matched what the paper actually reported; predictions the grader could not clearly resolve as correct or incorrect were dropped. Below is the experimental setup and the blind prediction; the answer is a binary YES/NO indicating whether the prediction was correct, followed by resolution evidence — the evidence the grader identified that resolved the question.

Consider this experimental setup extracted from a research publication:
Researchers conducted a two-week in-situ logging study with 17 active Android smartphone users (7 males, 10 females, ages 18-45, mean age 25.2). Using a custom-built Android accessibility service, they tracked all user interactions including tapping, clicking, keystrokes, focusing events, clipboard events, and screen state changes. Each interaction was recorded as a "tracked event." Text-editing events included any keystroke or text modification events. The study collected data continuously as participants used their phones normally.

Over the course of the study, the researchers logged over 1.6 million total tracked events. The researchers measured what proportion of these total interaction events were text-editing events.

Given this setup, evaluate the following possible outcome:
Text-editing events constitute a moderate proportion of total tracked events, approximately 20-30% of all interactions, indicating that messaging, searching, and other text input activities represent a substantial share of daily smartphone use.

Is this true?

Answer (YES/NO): YES